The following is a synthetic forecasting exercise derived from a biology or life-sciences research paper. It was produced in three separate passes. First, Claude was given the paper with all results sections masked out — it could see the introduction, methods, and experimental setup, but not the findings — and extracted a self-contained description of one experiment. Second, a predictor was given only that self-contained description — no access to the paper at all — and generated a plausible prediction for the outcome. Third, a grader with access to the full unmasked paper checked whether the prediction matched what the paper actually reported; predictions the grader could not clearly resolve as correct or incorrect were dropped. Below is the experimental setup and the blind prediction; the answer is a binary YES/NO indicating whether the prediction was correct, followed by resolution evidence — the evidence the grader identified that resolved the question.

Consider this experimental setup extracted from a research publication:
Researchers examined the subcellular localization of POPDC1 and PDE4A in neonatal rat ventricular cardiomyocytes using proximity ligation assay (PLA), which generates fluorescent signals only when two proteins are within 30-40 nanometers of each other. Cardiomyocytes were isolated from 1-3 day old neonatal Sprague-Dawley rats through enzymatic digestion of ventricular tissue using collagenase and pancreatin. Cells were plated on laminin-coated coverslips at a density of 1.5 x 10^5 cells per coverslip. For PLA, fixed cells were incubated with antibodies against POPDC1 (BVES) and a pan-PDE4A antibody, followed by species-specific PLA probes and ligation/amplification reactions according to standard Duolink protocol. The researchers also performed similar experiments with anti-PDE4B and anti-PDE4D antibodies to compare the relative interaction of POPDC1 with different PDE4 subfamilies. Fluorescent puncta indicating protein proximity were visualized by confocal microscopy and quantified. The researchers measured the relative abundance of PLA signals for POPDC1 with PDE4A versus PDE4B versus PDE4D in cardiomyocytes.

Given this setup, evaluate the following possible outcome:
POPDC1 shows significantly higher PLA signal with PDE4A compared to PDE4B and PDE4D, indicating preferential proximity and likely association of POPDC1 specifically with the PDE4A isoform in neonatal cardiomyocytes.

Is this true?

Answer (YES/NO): YES